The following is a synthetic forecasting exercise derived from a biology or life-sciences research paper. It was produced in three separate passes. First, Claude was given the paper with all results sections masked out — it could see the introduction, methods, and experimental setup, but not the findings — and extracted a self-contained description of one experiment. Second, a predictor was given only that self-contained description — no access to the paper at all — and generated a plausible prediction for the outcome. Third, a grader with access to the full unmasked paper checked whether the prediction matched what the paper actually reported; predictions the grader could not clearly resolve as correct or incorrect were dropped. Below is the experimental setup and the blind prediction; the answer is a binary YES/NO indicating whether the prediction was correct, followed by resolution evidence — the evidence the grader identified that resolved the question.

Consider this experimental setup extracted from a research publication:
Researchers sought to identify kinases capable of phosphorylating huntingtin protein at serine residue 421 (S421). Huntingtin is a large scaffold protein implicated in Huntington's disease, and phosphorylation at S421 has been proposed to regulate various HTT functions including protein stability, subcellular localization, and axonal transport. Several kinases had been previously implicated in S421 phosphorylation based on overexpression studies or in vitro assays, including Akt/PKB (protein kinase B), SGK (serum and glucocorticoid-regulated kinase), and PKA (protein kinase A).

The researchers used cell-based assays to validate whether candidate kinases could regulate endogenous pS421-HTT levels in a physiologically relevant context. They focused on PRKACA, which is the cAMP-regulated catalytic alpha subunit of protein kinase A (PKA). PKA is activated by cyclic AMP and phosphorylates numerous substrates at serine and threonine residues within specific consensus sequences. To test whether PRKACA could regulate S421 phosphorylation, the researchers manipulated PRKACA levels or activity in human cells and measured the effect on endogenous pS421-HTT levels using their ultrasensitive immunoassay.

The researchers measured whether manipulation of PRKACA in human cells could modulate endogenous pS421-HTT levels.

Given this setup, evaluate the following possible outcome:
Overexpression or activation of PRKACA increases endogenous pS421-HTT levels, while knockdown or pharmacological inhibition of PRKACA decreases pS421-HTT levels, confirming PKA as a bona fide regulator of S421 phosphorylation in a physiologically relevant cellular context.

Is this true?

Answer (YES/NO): NO